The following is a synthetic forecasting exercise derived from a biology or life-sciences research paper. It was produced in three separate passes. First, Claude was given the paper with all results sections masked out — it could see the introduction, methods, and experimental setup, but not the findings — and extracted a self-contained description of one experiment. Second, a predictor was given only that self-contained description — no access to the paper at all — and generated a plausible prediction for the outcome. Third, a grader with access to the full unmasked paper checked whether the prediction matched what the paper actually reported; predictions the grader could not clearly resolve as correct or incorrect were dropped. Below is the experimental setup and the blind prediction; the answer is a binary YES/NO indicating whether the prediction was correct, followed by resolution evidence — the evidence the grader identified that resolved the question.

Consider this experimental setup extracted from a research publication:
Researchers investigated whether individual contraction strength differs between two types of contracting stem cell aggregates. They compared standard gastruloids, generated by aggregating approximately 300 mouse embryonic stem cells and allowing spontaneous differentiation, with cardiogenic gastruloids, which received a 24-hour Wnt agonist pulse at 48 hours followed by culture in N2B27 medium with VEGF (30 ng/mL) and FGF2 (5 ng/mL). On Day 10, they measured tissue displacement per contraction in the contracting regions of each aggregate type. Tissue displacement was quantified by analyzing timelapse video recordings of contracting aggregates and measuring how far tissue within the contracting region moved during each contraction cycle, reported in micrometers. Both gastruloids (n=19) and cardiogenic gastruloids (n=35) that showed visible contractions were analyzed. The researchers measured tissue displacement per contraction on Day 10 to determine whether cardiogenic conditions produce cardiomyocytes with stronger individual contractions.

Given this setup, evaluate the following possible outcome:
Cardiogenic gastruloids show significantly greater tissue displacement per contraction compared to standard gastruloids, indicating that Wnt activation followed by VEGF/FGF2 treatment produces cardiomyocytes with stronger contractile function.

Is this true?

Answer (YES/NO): YES